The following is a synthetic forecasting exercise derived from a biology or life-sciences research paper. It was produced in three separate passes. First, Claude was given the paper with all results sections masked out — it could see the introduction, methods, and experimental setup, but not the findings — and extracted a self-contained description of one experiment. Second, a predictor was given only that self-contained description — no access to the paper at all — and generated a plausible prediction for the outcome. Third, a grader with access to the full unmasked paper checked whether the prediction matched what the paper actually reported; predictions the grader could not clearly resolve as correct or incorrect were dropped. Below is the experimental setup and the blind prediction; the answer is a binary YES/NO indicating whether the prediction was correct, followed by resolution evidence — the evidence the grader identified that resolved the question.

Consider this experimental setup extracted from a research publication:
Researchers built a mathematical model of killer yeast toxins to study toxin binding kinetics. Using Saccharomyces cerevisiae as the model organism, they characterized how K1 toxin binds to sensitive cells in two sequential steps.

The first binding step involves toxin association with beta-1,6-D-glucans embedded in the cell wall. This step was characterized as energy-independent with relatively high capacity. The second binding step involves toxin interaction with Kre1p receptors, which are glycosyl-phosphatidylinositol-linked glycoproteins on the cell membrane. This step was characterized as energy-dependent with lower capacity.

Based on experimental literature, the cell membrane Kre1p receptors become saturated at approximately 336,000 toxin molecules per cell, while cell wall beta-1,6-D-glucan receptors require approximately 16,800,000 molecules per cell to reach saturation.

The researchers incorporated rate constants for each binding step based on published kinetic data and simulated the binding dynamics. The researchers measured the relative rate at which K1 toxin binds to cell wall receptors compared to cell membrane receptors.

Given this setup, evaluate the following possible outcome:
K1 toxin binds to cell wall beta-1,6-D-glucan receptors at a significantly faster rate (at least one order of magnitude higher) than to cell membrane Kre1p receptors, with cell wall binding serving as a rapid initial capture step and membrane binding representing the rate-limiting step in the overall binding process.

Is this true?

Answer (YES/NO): NO